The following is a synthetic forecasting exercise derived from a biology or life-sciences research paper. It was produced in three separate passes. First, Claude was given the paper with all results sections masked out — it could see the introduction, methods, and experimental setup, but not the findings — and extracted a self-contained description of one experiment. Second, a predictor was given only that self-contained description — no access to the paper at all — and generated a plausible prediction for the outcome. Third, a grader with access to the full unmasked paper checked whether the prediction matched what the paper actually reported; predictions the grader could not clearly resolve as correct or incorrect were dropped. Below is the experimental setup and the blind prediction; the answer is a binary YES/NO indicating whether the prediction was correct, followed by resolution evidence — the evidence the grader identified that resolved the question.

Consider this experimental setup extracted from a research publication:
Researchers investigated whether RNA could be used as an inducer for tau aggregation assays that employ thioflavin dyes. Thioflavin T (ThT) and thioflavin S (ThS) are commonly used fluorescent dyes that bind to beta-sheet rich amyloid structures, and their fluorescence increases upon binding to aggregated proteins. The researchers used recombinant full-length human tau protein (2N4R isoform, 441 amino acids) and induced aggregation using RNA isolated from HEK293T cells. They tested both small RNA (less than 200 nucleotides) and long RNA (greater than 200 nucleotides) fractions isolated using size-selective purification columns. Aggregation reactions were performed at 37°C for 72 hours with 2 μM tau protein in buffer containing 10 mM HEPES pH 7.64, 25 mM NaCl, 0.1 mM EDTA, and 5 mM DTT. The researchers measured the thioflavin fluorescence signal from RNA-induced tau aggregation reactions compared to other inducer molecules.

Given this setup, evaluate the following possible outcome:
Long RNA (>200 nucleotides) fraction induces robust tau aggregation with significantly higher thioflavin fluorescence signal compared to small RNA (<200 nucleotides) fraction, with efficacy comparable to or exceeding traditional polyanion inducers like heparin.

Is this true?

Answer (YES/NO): NO